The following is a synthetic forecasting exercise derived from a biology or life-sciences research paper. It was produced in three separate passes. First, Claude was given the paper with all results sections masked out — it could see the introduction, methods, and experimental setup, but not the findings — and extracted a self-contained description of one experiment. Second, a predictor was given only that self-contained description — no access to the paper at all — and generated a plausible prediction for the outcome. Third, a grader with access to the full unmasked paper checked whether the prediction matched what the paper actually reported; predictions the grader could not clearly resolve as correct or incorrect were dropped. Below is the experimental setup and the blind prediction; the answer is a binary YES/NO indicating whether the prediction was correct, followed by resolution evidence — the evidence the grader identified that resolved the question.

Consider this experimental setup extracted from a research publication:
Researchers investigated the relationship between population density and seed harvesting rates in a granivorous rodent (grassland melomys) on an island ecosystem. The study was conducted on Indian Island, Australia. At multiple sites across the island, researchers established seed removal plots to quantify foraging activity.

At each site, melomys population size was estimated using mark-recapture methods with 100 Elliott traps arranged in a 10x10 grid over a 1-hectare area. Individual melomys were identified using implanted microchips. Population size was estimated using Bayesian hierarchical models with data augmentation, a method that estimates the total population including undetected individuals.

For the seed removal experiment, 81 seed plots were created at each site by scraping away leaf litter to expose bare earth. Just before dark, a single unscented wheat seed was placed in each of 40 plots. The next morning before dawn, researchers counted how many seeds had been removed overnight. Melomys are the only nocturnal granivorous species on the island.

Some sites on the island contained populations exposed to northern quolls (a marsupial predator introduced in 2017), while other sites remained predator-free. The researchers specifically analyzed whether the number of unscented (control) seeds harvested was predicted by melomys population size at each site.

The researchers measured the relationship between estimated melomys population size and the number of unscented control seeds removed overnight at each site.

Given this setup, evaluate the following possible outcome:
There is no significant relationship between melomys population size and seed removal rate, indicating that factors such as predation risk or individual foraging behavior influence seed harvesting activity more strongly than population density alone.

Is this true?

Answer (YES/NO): NO